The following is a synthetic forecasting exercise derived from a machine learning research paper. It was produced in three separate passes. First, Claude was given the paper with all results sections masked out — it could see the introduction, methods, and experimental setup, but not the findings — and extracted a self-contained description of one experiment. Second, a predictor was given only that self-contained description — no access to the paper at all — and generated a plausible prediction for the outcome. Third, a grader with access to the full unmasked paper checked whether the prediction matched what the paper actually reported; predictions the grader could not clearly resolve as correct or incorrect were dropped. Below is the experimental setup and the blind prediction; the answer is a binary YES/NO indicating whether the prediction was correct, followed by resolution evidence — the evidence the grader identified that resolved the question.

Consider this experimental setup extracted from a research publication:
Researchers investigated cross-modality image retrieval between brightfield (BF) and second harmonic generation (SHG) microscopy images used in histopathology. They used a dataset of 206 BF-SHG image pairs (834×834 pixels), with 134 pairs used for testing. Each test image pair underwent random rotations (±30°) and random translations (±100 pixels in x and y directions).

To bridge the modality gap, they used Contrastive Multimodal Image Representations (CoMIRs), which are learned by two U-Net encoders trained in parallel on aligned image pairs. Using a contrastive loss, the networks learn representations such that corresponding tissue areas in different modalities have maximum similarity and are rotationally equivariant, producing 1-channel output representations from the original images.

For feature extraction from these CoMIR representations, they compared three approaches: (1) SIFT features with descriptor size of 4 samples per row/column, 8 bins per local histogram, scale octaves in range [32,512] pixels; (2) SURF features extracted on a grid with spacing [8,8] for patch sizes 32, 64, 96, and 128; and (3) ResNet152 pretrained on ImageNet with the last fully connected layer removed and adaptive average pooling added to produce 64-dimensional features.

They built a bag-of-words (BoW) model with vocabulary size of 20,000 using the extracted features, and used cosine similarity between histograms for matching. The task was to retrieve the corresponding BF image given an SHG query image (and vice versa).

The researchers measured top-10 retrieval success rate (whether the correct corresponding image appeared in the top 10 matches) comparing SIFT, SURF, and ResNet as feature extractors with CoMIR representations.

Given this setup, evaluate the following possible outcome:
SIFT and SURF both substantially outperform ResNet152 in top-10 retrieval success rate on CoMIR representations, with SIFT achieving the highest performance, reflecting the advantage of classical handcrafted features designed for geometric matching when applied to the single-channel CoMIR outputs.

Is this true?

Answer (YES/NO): NO